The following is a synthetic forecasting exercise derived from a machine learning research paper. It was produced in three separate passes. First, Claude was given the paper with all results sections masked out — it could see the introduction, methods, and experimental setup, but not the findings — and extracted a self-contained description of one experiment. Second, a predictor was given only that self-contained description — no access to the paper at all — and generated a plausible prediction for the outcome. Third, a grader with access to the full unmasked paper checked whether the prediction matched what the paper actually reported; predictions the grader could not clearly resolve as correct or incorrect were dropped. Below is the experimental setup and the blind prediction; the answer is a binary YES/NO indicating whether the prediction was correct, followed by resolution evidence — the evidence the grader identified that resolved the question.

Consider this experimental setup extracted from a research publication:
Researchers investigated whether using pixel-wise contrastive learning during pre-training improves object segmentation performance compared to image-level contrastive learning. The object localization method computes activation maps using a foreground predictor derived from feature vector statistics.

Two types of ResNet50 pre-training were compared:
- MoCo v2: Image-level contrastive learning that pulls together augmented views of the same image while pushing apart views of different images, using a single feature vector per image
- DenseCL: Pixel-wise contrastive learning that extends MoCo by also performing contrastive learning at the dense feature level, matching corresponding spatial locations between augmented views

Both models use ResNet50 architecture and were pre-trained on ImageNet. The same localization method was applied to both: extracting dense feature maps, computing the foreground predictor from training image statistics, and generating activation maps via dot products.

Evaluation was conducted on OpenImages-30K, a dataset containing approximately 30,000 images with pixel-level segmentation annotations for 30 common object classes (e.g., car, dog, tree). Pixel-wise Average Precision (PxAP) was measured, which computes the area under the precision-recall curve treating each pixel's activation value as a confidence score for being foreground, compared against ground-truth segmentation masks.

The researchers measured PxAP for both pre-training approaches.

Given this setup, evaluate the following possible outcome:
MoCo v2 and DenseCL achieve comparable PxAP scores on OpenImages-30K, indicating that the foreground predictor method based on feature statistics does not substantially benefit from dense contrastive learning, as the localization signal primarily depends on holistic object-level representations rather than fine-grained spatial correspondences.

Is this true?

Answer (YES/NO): NO